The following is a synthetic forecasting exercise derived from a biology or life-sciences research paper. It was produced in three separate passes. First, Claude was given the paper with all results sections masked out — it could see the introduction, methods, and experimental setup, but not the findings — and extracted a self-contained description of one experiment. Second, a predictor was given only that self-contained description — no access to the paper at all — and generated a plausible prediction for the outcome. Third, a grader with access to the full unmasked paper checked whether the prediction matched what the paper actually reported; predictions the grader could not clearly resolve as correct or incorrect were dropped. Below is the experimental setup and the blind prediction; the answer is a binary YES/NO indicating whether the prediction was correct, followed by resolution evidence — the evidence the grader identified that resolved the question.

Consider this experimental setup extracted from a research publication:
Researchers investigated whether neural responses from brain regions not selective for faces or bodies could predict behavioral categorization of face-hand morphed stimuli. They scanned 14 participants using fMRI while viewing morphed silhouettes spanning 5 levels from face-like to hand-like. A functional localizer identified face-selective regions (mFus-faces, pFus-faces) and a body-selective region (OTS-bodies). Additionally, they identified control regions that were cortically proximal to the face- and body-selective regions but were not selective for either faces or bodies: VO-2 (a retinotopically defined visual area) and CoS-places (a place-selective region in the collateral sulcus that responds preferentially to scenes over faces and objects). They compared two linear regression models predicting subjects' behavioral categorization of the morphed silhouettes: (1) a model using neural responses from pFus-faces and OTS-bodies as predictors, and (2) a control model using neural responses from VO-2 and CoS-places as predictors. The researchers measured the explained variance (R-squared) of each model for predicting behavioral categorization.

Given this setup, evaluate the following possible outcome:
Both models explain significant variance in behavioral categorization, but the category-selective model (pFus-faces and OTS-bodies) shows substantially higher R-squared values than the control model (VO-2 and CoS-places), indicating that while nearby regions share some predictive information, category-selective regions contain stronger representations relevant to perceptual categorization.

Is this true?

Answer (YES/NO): YES